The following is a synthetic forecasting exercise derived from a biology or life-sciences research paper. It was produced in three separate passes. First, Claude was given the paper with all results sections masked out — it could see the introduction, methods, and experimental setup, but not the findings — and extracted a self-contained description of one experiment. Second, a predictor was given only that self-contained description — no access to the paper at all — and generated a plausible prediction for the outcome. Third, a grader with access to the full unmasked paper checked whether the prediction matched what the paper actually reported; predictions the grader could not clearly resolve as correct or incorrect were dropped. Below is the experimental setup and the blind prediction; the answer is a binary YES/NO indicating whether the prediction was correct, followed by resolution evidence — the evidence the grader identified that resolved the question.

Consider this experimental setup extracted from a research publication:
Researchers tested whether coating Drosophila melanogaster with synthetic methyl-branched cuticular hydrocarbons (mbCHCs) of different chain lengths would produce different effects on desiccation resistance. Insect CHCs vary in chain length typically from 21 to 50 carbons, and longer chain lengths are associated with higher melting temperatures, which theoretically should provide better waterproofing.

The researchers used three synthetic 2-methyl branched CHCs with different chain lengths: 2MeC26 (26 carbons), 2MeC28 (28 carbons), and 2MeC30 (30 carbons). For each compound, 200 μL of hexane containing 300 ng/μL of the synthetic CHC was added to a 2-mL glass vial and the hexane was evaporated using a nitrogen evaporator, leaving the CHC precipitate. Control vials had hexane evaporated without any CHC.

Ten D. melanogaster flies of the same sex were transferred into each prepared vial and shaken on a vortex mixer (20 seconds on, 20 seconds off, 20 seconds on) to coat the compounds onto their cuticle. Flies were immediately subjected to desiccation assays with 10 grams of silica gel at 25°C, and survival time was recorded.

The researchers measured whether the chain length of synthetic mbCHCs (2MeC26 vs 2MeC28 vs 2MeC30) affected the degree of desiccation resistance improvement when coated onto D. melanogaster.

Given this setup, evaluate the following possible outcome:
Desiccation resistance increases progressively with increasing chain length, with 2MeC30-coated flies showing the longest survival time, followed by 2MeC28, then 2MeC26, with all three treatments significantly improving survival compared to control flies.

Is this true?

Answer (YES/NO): NO